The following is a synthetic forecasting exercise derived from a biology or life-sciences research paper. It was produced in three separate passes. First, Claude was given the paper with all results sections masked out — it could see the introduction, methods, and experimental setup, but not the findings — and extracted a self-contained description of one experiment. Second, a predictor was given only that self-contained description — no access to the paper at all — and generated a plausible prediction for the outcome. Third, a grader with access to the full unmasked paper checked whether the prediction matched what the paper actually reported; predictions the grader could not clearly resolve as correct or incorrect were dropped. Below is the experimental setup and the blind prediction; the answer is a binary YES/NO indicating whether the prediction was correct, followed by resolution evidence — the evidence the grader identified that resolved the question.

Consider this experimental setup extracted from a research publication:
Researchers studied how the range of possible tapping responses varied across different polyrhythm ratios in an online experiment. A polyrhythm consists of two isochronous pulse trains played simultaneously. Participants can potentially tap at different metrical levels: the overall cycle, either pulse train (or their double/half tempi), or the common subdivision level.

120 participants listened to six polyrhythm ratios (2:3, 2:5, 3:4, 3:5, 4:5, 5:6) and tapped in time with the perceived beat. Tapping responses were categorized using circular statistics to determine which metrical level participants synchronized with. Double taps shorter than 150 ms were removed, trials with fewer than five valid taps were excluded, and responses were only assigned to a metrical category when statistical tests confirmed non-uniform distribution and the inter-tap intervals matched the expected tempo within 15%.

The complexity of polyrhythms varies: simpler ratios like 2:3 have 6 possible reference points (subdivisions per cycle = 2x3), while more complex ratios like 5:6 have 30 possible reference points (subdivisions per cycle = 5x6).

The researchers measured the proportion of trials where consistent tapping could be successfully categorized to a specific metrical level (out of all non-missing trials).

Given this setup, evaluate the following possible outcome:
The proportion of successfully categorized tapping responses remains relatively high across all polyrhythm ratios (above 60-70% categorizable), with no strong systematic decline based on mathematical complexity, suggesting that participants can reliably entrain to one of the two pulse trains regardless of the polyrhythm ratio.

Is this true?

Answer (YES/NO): NO